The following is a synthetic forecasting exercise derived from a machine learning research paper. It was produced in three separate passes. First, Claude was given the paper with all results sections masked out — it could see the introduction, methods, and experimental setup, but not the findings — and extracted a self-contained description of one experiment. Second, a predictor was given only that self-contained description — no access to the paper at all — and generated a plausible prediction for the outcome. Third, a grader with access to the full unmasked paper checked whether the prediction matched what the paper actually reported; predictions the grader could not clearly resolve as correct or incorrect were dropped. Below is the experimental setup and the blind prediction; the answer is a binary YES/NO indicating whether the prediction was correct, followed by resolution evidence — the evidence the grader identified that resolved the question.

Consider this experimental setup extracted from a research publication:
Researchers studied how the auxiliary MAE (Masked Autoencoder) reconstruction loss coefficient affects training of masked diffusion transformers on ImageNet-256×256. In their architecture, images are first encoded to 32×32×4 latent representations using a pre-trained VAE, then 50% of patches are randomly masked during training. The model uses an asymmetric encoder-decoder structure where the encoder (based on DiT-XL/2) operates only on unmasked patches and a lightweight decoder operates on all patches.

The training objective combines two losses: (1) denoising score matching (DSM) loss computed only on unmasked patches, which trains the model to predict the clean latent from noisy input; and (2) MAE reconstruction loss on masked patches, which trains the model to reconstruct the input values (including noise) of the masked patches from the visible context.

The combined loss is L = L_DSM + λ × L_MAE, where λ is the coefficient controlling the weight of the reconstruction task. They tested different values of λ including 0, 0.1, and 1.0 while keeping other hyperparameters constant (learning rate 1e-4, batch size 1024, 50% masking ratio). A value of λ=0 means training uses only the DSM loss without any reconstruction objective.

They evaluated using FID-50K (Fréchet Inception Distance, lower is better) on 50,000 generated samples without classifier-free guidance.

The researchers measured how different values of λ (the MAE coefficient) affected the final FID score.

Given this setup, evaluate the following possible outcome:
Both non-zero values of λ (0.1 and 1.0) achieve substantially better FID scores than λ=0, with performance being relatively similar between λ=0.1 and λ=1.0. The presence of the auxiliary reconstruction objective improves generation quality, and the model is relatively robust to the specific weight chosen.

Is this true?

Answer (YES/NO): NO